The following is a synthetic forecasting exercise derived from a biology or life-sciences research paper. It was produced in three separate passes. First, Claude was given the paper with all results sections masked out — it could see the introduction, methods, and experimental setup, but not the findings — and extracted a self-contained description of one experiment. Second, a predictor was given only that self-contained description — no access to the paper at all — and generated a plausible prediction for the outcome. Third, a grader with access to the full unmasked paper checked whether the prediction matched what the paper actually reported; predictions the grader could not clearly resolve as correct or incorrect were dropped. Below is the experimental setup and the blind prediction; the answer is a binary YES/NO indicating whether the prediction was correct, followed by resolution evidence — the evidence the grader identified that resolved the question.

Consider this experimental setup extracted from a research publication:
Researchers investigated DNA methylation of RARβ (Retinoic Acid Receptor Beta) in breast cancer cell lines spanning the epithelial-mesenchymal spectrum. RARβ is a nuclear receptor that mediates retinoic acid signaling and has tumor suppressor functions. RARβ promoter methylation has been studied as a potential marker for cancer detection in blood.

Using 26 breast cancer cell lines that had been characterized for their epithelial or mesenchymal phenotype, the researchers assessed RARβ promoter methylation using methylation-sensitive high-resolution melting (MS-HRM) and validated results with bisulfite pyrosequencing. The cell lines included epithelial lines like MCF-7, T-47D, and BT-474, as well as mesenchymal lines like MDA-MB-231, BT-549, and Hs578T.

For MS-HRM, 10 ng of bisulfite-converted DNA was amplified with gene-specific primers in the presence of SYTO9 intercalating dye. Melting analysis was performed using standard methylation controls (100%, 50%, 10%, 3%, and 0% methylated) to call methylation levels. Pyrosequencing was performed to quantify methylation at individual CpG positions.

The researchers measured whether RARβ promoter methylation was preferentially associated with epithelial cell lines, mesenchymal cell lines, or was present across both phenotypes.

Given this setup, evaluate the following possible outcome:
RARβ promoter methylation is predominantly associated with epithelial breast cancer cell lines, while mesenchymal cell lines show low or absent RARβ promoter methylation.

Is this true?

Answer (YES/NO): NO